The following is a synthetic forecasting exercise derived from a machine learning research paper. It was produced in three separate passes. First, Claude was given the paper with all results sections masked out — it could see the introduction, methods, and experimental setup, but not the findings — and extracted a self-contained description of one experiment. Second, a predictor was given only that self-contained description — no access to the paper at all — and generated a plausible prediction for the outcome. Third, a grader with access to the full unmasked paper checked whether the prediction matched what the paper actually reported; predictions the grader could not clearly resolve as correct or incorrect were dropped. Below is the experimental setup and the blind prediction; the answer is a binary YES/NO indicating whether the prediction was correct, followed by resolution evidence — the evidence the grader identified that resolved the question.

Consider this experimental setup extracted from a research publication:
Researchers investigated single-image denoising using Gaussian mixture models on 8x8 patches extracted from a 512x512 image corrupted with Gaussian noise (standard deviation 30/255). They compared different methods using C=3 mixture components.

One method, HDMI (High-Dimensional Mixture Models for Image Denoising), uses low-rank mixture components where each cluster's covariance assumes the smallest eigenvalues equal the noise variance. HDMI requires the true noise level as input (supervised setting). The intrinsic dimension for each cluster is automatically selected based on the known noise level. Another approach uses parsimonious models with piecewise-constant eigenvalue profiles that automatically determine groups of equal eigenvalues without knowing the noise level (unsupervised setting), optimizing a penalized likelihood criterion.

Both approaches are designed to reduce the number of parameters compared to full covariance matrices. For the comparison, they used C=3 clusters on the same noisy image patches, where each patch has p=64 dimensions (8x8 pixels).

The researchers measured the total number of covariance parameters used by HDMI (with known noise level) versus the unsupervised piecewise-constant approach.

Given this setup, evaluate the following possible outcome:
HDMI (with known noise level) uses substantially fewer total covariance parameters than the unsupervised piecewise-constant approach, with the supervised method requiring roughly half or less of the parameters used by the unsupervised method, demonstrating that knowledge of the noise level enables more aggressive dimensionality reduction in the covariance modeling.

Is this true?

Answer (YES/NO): NO